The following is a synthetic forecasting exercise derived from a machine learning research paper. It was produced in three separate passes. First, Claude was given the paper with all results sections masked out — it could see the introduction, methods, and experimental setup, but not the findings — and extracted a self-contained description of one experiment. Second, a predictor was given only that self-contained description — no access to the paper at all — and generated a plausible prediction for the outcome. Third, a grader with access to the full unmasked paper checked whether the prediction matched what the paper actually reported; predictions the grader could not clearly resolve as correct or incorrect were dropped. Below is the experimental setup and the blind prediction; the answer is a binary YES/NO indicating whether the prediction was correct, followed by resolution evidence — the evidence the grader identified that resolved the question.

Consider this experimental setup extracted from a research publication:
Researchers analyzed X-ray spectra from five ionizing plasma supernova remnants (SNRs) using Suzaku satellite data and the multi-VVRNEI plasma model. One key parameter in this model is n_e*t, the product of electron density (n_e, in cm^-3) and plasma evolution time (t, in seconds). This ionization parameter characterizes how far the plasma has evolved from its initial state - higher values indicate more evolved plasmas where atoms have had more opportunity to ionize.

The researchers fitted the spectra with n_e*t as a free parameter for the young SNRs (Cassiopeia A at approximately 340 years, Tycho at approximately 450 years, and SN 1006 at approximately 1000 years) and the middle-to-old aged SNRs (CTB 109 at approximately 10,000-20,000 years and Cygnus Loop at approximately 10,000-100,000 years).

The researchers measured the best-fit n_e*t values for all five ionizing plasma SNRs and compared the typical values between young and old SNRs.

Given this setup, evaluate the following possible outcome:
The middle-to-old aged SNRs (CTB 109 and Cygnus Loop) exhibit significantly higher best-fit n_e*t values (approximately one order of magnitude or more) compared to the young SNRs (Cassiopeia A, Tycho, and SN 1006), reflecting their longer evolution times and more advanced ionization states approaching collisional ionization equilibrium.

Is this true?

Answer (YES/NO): YES